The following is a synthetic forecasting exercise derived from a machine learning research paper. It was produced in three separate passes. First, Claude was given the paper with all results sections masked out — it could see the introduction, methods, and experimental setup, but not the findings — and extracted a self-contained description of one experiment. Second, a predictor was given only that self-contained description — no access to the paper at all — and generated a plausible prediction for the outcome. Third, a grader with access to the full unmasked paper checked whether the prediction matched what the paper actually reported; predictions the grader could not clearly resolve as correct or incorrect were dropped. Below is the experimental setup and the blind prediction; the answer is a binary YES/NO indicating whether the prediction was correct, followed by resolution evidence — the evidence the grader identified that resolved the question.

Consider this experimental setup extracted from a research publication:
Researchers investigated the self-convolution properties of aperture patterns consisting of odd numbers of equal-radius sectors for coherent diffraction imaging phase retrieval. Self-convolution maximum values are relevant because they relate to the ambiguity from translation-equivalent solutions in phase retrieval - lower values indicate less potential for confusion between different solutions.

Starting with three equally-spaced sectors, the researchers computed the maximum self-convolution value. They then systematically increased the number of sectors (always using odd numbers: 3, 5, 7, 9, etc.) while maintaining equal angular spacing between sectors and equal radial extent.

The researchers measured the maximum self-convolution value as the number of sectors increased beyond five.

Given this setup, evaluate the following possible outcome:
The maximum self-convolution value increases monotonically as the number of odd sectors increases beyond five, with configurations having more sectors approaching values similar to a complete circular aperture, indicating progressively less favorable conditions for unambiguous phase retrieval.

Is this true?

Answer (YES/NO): YES